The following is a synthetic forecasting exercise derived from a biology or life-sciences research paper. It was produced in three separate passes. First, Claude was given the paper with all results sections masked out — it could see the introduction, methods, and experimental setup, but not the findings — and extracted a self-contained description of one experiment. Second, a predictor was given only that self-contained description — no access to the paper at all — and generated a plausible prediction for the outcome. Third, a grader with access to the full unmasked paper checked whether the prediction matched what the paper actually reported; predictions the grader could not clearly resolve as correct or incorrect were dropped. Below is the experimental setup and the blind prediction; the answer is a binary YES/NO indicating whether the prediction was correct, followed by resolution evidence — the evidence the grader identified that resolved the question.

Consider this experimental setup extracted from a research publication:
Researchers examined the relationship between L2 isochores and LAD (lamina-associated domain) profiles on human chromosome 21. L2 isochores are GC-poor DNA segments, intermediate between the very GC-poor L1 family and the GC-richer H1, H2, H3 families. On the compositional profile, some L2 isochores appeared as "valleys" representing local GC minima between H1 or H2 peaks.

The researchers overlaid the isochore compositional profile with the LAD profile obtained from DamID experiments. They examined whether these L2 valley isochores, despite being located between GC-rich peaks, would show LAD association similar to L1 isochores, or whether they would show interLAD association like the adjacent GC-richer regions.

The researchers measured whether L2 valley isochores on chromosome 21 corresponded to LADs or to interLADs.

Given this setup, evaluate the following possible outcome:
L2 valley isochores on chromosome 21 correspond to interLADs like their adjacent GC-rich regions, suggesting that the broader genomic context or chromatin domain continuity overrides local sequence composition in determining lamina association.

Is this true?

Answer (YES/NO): NO